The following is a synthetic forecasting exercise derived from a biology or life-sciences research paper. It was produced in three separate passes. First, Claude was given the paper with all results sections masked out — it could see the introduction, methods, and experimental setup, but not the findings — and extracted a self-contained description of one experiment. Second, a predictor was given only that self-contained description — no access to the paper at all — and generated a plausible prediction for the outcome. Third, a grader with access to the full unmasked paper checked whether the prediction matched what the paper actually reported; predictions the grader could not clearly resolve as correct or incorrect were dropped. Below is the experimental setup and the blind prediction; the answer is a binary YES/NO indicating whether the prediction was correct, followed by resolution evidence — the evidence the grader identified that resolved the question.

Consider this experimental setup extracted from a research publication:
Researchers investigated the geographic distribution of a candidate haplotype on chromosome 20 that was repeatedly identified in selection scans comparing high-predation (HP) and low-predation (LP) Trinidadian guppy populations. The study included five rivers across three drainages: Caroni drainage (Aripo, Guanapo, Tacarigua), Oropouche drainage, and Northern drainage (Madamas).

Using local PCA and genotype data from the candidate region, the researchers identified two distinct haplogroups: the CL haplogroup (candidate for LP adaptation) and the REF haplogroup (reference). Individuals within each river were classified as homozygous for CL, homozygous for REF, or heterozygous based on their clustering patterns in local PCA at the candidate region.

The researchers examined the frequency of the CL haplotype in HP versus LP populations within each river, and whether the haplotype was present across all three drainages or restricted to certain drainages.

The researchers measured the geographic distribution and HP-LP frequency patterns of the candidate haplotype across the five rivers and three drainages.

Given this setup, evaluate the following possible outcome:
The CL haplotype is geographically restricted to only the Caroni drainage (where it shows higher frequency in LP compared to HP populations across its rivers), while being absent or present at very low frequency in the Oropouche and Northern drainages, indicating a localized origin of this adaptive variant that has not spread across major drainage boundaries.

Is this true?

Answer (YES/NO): YES